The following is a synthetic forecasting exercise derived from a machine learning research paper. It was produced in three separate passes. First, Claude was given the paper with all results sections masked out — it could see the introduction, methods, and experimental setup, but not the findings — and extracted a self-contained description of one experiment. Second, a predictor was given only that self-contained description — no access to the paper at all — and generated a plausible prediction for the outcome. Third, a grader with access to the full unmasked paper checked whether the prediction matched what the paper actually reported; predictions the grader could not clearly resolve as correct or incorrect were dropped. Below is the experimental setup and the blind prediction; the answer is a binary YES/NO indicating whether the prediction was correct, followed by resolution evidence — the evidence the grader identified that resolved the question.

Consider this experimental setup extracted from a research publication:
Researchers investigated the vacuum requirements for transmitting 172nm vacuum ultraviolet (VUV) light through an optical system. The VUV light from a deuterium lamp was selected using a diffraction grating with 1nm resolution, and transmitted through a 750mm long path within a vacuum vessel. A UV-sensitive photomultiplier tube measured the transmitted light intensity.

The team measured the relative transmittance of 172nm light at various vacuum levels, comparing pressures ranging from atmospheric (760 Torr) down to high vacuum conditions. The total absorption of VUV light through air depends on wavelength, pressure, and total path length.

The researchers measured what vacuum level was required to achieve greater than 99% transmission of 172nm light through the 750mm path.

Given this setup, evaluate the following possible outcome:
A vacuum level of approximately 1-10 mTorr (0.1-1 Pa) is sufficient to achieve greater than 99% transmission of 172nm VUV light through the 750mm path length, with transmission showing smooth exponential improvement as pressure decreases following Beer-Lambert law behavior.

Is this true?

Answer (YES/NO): NO